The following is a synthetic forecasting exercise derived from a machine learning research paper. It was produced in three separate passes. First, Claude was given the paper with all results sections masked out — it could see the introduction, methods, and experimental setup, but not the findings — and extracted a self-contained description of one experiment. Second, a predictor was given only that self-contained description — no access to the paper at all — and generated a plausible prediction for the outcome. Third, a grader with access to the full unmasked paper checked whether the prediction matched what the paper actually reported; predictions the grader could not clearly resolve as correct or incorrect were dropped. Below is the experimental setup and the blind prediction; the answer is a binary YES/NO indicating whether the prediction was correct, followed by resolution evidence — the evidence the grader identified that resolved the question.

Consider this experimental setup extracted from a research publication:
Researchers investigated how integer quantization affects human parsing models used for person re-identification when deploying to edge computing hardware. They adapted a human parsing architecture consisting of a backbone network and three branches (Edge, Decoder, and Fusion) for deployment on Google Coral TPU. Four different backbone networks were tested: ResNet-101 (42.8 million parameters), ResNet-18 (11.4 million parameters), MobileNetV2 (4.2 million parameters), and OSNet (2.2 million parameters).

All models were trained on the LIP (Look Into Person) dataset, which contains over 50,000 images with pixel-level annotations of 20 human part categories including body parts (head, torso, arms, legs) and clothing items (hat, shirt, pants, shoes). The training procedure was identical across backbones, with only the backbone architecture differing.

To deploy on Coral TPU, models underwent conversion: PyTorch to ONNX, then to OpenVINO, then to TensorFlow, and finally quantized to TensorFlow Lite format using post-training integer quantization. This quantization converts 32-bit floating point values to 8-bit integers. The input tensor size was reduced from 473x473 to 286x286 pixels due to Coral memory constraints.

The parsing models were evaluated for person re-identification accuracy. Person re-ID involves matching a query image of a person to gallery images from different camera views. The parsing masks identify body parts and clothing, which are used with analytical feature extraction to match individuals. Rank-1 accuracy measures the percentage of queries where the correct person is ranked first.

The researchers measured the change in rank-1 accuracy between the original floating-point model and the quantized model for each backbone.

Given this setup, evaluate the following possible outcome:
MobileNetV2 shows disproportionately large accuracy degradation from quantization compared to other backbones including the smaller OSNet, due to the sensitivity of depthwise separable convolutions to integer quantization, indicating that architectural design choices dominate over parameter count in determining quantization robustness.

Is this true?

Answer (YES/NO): NO